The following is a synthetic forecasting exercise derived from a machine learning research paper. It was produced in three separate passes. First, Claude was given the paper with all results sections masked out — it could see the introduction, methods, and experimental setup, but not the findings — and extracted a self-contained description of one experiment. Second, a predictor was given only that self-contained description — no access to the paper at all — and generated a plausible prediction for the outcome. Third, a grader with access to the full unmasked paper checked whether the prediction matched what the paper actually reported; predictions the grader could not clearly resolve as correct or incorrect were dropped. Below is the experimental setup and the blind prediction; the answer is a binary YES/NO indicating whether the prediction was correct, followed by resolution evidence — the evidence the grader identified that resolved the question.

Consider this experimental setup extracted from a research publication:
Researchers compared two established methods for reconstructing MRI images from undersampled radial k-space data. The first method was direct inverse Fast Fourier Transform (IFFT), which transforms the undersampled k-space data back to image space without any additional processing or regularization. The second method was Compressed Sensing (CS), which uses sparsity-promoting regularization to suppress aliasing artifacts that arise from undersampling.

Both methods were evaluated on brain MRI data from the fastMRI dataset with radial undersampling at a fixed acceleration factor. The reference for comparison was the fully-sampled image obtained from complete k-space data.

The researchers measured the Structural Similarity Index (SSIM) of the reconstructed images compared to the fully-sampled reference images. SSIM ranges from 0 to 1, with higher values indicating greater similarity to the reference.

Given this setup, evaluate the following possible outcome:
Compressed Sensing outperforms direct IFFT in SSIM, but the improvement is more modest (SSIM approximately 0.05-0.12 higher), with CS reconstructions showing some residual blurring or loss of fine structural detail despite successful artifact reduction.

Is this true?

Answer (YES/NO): NO